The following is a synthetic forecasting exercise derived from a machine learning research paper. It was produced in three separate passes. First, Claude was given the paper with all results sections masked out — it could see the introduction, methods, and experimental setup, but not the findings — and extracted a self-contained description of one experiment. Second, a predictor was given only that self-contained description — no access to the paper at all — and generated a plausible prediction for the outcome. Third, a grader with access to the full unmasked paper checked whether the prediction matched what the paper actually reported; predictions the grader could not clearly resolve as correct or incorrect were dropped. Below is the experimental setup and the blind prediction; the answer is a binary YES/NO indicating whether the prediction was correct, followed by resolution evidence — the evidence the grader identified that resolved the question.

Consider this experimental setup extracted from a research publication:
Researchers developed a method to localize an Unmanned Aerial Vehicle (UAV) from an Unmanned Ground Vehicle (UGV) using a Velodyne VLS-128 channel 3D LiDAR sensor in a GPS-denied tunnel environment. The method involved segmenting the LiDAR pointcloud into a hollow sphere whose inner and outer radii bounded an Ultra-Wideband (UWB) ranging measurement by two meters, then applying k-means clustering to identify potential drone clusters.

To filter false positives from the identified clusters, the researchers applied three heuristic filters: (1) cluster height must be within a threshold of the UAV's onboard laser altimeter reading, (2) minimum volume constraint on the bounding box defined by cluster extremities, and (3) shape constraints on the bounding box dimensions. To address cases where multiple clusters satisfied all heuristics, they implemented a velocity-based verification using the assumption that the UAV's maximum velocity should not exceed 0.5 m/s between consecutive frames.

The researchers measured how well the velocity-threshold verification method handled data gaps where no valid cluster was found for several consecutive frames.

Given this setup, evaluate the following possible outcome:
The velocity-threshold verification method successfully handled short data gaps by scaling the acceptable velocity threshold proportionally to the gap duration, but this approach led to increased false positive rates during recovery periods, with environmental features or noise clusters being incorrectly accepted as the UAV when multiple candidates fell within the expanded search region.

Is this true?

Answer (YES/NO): NO